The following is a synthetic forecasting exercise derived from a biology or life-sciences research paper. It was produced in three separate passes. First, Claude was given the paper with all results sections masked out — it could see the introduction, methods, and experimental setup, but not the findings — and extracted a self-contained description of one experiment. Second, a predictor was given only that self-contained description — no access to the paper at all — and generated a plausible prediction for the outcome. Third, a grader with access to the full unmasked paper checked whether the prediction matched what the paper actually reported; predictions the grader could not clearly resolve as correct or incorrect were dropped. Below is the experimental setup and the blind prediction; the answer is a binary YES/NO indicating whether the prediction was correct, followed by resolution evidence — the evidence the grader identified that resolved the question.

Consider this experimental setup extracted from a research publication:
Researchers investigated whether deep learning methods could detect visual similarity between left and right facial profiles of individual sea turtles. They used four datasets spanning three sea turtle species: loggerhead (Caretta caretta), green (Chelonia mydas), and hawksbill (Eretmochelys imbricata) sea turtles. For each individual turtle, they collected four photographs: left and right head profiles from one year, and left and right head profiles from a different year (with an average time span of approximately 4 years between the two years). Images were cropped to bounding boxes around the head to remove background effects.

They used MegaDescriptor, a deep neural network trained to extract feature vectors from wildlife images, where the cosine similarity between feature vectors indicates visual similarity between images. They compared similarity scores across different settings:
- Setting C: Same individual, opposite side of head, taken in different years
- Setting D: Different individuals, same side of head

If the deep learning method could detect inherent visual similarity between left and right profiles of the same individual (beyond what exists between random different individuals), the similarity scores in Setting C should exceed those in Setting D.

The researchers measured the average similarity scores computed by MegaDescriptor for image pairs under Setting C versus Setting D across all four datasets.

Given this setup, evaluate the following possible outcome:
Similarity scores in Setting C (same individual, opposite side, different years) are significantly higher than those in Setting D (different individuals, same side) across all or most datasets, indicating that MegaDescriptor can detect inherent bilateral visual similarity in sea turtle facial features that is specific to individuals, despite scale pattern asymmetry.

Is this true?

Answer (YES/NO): YES